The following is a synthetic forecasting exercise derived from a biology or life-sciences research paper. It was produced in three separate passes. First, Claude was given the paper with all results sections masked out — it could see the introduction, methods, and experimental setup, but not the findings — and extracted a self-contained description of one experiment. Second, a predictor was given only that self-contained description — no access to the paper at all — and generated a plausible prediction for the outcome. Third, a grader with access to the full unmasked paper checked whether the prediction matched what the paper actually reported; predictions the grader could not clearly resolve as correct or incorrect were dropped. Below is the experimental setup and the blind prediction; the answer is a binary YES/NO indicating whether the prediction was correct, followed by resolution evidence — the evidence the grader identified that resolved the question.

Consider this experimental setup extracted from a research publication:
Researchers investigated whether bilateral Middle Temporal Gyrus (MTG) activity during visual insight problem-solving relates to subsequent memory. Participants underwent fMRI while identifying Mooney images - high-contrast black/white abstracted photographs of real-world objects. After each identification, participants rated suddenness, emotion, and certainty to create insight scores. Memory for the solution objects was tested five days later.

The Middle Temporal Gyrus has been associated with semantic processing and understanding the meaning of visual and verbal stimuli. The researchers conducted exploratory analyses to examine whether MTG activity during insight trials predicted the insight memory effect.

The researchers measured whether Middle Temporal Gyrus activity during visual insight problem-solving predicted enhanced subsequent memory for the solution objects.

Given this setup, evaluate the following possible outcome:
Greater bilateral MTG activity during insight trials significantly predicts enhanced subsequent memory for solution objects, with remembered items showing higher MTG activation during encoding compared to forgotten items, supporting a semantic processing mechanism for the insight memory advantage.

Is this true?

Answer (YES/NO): YES